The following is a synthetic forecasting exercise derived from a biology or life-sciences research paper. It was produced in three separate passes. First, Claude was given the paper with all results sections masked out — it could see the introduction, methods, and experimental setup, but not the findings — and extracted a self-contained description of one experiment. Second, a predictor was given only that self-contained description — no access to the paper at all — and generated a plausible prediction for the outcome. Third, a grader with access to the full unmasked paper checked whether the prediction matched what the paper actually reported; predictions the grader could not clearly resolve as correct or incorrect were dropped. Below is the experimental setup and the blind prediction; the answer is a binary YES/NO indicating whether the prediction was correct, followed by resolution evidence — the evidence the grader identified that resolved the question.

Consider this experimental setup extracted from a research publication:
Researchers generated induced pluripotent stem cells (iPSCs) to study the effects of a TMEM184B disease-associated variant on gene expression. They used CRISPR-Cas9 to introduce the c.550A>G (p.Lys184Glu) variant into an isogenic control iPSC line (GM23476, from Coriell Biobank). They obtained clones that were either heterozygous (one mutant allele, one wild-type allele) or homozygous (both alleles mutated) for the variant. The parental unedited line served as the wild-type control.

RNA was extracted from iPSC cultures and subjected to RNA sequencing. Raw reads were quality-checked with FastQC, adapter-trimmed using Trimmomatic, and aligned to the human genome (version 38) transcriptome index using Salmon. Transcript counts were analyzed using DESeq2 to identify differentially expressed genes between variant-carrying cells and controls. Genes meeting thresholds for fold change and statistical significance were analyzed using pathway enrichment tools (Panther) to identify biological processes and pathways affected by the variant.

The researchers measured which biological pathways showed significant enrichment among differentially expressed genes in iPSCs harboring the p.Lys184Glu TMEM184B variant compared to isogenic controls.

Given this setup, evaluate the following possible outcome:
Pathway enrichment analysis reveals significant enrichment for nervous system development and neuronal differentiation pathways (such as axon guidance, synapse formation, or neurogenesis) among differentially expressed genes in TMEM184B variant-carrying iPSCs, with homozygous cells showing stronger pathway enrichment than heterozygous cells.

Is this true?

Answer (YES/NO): NO